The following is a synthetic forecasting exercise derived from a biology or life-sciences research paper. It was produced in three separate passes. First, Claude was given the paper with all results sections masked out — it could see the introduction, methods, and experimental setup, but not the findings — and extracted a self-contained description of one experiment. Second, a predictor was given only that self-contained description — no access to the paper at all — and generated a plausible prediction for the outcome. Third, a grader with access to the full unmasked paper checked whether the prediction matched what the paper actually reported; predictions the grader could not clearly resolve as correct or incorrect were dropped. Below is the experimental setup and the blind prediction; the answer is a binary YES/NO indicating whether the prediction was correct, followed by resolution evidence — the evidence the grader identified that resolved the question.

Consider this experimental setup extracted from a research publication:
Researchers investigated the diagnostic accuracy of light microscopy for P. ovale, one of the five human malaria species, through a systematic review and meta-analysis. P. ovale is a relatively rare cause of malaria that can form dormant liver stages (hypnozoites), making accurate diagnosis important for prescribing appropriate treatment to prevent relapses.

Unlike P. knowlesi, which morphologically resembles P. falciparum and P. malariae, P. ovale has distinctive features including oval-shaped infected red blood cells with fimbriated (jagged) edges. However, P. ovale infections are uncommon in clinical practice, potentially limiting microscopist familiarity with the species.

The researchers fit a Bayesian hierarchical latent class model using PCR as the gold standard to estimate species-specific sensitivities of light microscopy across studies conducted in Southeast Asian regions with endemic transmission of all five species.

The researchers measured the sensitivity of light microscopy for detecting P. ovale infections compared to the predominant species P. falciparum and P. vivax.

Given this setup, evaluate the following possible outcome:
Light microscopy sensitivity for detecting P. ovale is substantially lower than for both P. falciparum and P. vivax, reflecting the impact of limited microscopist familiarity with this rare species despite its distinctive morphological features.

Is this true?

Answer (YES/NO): YES